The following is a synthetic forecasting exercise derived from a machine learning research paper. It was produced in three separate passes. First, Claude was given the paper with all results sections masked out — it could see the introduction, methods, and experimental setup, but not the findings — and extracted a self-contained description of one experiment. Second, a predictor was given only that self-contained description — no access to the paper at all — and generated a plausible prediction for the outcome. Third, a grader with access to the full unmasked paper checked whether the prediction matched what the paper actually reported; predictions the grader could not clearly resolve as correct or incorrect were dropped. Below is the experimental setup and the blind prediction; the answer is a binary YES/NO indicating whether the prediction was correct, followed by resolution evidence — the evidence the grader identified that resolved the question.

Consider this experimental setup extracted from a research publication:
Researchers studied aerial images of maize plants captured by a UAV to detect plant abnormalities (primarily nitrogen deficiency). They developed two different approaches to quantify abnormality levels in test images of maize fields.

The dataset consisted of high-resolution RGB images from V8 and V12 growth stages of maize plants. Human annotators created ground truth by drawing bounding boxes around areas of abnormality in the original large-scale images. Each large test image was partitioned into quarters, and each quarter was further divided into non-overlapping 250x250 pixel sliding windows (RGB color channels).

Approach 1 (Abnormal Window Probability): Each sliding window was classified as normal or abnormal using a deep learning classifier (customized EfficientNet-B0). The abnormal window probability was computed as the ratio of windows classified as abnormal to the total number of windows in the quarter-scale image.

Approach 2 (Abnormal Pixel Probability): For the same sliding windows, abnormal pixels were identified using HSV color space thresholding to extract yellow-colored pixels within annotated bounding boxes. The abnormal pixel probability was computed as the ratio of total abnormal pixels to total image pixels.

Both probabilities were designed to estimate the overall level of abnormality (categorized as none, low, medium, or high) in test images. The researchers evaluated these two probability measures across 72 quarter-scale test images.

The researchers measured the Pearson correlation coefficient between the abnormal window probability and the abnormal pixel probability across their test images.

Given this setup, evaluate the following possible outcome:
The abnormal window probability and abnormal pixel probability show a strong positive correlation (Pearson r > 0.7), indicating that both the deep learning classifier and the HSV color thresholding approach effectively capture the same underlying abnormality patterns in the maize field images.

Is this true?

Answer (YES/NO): YES